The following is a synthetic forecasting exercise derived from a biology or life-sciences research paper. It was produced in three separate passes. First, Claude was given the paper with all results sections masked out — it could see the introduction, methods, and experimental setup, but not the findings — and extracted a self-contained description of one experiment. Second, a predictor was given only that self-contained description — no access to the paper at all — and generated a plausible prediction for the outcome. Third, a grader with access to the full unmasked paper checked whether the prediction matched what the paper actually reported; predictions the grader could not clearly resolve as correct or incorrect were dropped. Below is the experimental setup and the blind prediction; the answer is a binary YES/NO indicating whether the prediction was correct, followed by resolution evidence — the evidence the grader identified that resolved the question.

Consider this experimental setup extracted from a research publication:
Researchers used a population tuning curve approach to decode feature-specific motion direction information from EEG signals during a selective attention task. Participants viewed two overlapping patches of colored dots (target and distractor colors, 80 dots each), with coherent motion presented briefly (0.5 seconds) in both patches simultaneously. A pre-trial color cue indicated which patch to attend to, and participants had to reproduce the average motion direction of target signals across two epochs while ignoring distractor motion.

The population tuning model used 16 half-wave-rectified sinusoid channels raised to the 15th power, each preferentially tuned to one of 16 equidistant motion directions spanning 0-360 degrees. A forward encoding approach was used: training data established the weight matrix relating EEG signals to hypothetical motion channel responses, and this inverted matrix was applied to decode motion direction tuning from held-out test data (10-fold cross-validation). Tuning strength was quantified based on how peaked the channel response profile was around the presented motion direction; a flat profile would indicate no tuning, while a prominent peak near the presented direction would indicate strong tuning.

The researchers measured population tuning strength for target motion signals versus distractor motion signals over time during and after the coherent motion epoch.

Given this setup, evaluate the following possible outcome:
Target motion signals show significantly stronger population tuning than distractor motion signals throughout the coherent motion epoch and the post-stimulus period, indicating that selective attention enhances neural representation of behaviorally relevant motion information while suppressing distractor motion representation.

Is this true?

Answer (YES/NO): YES